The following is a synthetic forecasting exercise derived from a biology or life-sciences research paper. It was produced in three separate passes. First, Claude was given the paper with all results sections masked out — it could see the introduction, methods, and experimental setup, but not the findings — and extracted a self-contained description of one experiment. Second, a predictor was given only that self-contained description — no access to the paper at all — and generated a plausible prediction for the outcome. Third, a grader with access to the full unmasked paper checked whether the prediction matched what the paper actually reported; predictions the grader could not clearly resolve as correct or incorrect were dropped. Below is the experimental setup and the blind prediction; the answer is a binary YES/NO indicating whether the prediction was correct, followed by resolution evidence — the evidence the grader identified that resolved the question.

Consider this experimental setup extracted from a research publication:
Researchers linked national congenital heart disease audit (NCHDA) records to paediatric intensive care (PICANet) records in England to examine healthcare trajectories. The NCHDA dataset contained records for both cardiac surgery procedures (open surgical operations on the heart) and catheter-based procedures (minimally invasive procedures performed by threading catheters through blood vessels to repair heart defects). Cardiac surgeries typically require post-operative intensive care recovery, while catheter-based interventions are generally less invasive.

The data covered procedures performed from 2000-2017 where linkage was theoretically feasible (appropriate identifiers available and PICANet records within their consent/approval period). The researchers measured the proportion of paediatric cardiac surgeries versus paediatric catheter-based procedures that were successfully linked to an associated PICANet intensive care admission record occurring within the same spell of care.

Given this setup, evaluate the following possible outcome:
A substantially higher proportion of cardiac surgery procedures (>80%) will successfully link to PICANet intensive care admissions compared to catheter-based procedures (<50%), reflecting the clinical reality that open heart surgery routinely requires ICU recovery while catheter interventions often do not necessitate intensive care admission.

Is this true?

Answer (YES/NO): YES